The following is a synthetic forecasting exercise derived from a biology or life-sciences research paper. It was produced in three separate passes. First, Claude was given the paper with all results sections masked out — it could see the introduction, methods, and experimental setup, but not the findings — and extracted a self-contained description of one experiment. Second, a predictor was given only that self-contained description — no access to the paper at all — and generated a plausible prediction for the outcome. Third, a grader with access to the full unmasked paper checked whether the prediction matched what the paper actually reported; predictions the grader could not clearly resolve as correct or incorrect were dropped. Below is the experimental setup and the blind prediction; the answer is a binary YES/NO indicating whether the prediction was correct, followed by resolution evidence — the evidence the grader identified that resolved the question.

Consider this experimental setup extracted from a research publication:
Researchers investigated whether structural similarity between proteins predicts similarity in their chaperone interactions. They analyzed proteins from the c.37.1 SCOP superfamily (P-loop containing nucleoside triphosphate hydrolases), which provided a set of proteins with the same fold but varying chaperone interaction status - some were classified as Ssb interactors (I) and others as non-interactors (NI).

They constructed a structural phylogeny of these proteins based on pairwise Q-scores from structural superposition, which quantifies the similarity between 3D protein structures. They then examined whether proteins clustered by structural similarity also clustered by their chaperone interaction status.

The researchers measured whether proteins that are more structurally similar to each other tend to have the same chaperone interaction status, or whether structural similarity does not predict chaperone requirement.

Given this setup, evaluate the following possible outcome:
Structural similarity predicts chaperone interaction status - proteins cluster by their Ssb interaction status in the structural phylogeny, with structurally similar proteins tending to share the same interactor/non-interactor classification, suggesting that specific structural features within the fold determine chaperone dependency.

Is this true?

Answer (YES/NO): NO